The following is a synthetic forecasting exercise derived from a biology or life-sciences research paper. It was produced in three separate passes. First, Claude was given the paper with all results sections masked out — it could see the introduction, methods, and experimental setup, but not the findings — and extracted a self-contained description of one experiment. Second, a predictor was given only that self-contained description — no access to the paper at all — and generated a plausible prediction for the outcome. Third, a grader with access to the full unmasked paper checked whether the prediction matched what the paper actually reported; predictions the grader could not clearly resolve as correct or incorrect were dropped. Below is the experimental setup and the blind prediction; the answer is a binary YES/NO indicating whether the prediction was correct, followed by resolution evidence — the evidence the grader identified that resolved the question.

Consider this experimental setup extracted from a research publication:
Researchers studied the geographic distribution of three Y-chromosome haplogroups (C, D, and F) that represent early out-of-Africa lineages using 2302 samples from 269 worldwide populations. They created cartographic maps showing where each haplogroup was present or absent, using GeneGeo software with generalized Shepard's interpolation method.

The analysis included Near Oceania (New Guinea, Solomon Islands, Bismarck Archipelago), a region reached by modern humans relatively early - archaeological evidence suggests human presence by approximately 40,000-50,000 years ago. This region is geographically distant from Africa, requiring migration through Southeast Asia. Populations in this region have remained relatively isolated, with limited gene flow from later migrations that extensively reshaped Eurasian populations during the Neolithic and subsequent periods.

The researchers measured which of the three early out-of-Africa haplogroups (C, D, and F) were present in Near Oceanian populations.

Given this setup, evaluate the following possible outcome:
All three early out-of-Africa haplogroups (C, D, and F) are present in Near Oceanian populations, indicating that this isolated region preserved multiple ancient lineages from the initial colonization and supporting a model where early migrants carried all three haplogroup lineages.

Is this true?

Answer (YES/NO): NO